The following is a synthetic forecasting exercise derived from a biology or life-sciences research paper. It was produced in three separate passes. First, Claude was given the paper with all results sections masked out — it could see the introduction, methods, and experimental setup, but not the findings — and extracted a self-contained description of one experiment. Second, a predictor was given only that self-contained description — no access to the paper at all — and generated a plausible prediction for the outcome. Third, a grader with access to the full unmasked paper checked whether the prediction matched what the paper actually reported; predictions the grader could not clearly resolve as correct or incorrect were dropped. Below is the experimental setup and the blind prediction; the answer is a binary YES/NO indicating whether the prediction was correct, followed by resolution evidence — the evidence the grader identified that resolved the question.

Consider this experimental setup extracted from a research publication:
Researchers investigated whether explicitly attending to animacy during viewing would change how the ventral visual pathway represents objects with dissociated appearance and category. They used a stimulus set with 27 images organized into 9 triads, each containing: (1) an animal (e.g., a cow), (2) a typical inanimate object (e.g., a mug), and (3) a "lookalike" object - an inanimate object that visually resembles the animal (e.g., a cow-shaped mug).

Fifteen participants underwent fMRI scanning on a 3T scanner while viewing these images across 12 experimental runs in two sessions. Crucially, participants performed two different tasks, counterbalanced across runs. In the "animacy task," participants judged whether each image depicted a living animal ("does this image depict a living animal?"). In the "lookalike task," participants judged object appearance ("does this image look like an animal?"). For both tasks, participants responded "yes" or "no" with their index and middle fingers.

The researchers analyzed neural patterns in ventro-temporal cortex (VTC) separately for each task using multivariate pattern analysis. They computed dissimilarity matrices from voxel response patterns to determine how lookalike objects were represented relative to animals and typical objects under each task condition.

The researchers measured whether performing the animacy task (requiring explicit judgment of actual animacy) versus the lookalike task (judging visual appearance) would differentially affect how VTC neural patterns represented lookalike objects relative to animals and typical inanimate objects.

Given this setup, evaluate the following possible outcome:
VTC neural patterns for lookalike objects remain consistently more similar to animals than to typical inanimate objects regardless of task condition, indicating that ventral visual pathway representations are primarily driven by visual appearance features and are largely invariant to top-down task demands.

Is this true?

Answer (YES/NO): YES